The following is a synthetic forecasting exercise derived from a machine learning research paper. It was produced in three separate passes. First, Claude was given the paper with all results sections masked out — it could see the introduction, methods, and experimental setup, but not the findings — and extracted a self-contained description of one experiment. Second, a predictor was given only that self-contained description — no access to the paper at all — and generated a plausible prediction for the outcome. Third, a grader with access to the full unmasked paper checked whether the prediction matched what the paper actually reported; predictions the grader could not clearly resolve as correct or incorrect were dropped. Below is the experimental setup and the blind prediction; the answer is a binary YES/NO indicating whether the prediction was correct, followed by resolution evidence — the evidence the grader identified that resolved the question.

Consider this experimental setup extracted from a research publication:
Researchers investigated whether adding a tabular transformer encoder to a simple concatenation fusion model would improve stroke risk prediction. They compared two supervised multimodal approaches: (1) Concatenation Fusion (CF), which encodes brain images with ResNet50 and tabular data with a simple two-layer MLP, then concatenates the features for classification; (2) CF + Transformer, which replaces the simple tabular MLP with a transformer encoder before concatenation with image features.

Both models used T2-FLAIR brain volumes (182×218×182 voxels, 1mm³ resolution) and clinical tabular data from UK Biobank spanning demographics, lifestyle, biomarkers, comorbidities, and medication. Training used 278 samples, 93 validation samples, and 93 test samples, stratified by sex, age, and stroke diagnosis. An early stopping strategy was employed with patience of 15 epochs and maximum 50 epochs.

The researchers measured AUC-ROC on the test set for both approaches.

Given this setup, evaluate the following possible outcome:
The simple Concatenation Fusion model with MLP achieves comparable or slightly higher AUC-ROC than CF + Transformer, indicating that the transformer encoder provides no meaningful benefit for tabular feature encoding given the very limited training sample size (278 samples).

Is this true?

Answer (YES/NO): YES